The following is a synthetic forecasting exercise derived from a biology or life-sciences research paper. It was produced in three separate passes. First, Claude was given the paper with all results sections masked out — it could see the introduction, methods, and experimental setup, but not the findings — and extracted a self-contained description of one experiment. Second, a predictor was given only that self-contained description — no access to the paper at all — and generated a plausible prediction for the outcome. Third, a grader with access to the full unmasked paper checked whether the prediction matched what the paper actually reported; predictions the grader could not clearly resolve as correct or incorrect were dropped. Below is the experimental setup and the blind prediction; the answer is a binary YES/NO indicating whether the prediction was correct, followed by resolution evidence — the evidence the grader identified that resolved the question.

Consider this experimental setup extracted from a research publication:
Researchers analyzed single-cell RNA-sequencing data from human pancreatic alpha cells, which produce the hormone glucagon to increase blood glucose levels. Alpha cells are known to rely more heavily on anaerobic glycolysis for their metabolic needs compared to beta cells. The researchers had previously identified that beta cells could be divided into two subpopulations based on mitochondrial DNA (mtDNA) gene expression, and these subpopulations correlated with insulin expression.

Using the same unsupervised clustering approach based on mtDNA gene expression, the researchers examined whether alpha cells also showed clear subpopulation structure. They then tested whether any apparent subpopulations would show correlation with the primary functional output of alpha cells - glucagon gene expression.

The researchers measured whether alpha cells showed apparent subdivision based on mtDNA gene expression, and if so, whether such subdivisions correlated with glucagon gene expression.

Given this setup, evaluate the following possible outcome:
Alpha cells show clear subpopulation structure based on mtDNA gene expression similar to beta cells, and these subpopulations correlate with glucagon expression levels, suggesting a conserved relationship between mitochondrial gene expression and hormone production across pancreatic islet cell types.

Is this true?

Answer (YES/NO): NO